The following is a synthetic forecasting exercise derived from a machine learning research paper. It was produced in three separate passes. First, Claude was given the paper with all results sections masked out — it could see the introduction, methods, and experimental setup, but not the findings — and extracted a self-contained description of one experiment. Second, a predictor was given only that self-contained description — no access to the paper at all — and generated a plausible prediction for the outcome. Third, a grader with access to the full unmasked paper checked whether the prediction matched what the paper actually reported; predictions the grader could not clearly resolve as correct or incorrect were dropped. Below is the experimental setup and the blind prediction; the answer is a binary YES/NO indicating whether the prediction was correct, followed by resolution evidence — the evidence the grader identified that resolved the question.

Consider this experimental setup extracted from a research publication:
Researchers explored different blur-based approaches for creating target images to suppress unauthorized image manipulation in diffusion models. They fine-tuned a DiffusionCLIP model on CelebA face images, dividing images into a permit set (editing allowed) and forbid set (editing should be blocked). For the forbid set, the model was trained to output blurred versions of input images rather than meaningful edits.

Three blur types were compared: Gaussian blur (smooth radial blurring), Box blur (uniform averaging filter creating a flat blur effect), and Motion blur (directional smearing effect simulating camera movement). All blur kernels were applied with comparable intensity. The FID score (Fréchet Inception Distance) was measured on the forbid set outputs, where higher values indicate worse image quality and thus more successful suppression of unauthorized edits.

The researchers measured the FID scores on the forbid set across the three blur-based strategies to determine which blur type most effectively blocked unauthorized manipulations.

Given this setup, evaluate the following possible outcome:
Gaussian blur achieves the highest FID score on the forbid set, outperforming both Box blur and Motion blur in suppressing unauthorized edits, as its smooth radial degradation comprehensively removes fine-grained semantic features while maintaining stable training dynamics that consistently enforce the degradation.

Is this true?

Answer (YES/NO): NO